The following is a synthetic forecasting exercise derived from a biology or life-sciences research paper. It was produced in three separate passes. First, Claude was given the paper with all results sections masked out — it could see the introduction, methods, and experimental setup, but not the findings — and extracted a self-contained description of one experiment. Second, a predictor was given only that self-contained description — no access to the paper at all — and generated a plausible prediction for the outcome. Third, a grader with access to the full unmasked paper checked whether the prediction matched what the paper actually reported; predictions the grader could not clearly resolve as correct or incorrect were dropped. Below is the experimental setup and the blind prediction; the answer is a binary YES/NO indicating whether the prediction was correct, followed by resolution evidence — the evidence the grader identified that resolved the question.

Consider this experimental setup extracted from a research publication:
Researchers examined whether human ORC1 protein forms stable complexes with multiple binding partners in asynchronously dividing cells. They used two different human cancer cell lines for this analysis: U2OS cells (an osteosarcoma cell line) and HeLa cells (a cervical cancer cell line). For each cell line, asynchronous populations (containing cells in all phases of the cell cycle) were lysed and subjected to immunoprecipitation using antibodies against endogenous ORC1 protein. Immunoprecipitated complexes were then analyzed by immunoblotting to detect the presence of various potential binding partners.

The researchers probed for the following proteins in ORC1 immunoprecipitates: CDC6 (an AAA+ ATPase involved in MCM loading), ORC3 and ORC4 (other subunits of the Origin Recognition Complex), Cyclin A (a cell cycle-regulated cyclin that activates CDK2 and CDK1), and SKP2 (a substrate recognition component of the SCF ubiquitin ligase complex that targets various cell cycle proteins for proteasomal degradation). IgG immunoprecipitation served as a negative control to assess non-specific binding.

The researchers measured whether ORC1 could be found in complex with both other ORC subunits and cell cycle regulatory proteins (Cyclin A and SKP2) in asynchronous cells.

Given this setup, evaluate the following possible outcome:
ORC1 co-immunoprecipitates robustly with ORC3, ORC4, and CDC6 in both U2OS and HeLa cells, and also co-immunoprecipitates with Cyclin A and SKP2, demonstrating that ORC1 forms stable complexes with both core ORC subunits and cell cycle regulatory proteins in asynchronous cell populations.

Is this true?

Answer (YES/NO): YES